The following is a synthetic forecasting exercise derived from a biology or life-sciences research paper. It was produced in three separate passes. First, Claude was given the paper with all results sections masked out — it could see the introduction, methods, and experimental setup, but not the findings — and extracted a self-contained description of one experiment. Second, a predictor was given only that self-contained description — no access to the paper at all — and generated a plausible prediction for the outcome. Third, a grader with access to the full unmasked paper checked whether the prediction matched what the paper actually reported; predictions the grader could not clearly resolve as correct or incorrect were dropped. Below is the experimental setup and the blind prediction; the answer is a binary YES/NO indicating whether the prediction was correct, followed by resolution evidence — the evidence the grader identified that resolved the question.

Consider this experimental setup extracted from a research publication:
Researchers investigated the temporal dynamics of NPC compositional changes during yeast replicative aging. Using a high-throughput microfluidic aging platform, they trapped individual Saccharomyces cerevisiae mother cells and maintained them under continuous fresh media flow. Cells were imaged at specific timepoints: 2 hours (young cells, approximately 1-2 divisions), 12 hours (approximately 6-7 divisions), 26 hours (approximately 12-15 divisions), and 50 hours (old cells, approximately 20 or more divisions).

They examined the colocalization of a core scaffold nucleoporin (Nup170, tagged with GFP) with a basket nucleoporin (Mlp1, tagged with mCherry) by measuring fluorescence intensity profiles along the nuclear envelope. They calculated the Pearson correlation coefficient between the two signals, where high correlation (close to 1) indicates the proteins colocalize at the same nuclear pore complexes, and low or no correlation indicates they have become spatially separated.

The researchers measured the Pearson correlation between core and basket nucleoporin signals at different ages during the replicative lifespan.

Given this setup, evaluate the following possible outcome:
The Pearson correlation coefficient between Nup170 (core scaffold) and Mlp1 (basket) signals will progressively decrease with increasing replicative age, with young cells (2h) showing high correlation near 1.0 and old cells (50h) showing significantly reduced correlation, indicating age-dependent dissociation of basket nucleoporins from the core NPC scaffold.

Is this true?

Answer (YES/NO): NO